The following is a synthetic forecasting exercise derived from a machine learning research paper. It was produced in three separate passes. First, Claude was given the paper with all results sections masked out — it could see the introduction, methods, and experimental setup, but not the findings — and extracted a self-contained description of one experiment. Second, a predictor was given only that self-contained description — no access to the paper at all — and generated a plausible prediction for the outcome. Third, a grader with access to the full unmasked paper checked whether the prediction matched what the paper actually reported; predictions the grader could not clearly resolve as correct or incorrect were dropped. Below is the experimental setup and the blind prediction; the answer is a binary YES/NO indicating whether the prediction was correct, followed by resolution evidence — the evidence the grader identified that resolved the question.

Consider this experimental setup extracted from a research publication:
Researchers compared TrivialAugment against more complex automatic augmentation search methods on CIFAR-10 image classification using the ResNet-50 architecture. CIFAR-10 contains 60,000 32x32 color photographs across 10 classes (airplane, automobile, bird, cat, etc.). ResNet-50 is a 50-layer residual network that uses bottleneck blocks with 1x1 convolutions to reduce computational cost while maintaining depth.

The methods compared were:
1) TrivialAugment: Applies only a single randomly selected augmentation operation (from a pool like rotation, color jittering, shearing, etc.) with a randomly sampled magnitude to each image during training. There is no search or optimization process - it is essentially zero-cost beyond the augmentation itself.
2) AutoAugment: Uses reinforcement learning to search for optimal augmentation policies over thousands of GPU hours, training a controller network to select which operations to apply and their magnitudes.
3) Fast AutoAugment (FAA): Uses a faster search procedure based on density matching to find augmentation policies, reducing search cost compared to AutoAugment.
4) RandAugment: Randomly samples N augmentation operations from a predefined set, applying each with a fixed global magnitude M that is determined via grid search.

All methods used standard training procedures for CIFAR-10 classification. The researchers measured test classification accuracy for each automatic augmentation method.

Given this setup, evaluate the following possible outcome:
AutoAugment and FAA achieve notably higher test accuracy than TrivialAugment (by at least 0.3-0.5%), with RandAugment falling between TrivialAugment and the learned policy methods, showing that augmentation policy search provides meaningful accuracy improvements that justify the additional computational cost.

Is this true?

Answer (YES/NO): NO